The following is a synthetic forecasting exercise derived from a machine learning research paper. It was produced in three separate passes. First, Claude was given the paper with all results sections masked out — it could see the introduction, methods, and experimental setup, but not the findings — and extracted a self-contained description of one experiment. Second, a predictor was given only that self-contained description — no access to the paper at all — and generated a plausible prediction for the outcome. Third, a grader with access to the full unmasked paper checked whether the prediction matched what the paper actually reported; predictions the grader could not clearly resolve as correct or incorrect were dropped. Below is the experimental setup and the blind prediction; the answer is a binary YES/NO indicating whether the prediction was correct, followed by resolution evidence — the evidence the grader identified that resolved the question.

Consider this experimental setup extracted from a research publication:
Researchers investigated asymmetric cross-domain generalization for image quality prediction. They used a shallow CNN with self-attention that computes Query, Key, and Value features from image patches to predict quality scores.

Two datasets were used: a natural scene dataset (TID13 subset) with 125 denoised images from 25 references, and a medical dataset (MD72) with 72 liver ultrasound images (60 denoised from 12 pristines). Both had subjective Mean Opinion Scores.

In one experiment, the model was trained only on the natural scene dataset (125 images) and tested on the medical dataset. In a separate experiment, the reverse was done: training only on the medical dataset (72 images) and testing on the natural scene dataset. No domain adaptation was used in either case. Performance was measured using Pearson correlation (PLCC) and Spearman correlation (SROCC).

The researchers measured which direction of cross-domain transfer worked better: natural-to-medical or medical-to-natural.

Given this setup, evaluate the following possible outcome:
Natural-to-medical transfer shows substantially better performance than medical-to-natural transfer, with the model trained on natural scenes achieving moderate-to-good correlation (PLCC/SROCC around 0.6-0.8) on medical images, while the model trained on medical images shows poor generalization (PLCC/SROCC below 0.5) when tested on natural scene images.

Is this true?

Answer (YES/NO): NO